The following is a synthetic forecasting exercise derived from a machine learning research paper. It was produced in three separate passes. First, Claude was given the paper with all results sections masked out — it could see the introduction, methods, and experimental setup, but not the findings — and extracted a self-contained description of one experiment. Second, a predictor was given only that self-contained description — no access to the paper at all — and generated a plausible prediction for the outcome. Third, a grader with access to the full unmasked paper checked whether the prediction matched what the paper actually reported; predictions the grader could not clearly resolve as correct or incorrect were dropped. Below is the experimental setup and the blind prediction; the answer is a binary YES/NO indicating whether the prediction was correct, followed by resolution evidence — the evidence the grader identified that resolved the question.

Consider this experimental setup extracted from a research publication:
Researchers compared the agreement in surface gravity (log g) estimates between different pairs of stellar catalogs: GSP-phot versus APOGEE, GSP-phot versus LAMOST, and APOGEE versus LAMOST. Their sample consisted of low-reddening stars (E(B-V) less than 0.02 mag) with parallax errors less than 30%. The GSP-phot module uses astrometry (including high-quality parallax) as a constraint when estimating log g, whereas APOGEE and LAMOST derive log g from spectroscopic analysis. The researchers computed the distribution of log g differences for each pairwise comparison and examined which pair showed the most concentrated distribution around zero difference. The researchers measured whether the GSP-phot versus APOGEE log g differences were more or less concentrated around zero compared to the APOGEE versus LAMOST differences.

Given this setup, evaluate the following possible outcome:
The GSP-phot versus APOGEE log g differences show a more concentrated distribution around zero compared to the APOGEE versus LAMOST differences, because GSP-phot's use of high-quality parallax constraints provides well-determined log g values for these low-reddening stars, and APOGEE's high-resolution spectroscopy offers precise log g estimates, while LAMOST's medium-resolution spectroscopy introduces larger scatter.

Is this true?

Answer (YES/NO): YES